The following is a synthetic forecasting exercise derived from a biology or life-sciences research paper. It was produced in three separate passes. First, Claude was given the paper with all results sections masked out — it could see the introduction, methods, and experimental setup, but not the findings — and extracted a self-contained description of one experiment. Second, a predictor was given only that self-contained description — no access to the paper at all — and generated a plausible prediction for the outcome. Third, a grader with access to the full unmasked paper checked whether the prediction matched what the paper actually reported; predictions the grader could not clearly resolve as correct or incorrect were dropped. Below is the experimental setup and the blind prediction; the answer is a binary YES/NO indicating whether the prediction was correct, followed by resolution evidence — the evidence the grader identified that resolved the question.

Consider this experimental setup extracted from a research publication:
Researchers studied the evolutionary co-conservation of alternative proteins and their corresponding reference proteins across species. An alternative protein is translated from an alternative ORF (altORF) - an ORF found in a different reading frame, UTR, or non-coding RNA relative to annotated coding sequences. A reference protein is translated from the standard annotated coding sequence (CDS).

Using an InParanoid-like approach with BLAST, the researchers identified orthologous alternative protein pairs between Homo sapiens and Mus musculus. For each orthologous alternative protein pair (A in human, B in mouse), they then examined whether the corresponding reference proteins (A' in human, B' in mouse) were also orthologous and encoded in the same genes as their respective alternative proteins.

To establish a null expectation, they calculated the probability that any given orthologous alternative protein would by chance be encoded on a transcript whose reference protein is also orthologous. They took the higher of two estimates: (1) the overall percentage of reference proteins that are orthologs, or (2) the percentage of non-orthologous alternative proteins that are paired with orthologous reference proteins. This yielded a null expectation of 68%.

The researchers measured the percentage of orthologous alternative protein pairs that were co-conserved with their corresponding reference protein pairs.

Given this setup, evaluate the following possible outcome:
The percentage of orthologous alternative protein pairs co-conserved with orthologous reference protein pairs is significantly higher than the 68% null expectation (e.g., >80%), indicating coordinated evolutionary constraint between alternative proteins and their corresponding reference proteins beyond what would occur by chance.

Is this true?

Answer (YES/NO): YES